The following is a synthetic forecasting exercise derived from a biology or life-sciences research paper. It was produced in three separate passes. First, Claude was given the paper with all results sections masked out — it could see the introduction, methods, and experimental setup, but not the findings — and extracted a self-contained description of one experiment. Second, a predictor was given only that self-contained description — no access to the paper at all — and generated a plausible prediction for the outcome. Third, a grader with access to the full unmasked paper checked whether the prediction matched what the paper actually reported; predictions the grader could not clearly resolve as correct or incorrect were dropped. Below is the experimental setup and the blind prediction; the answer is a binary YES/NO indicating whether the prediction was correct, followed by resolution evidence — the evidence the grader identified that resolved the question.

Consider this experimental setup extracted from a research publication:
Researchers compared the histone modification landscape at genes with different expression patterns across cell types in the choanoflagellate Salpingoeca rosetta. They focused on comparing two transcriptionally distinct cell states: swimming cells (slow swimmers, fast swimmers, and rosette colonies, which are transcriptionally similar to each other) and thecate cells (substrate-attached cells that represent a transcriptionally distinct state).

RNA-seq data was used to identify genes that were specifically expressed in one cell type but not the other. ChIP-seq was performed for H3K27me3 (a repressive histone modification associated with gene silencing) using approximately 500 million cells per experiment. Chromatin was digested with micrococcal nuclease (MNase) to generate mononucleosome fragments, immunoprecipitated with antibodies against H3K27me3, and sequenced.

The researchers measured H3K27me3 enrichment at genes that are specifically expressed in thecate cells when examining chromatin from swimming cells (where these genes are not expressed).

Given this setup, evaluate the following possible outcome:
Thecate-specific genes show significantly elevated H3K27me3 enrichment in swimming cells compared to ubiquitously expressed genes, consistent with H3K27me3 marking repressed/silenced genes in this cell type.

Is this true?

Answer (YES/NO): YES